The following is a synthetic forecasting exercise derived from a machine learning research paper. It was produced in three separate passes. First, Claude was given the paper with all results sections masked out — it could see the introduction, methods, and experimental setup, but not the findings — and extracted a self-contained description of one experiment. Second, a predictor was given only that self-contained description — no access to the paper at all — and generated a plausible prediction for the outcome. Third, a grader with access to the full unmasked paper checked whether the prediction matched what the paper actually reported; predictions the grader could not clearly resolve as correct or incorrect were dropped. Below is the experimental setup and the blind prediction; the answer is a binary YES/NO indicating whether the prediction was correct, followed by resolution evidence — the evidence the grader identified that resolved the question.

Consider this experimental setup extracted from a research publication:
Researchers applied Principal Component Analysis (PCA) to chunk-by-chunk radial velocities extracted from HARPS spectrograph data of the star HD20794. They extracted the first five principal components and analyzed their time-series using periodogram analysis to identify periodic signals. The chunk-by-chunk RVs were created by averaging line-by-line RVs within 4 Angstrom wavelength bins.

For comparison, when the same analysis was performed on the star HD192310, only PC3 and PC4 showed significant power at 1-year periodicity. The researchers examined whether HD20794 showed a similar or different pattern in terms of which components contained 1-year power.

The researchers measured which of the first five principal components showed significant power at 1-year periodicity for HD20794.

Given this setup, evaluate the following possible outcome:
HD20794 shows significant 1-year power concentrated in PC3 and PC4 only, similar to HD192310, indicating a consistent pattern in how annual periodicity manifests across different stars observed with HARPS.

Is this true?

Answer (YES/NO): NO